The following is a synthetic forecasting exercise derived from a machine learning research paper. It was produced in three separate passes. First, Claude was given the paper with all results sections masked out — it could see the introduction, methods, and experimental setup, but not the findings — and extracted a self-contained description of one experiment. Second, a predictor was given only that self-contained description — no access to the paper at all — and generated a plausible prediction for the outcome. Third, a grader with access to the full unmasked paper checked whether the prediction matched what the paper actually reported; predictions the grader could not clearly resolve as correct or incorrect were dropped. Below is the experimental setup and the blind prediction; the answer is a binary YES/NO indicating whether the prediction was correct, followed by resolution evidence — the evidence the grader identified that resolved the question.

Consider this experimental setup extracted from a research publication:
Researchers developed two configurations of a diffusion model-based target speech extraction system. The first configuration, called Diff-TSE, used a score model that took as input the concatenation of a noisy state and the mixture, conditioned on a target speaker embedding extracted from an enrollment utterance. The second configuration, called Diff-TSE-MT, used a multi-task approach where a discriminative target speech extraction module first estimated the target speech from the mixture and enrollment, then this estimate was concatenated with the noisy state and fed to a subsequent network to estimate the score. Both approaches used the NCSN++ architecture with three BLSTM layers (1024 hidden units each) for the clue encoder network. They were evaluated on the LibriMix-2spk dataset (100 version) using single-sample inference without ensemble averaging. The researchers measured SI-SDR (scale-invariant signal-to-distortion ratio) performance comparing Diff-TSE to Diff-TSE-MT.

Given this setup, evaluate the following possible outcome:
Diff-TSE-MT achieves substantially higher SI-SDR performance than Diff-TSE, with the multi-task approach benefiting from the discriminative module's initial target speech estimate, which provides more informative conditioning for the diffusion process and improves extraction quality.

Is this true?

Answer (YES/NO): NO